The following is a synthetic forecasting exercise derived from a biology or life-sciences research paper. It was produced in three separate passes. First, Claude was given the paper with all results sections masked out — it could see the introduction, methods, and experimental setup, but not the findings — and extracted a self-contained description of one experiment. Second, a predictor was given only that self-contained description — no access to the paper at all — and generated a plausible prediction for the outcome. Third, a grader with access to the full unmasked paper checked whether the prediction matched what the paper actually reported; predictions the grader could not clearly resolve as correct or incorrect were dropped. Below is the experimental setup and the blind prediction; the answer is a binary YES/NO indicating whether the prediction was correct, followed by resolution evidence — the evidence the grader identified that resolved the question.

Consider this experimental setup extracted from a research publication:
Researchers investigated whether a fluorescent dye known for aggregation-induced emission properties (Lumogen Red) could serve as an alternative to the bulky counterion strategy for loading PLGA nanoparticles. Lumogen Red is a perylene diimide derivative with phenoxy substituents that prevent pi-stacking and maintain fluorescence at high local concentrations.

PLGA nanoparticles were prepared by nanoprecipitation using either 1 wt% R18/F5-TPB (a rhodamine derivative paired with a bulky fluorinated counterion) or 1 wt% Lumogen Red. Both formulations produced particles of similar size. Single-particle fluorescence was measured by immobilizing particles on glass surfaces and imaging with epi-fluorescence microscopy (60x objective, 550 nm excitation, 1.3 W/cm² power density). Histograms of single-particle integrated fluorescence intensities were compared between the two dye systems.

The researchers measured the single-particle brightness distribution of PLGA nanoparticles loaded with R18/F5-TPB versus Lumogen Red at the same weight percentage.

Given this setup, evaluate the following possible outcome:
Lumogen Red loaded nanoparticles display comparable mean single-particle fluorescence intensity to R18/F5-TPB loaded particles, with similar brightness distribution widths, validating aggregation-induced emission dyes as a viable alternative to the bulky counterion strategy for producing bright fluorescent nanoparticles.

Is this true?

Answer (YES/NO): NO